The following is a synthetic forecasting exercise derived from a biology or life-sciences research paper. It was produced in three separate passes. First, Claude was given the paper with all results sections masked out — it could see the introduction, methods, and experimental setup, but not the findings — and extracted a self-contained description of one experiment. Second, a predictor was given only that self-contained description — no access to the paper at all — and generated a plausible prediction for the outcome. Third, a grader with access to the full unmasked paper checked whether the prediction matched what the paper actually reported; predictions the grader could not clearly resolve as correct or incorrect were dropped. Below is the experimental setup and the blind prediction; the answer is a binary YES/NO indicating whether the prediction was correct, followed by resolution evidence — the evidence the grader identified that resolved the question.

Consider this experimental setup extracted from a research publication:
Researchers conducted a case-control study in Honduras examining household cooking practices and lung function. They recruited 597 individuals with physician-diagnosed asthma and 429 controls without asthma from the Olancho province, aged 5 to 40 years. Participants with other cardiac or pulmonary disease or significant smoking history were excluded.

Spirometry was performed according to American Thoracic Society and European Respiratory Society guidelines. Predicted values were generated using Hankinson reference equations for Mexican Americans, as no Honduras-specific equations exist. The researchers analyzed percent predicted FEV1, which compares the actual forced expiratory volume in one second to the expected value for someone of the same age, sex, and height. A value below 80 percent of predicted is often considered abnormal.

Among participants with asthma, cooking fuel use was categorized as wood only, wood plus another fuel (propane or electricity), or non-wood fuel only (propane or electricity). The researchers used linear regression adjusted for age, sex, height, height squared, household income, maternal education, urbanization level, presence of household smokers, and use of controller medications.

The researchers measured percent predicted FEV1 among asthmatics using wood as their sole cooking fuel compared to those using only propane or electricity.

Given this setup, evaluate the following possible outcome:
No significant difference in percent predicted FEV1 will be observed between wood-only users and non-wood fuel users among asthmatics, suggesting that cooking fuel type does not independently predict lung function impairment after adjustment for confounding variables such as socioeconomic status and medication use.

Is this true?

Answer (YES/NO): YES